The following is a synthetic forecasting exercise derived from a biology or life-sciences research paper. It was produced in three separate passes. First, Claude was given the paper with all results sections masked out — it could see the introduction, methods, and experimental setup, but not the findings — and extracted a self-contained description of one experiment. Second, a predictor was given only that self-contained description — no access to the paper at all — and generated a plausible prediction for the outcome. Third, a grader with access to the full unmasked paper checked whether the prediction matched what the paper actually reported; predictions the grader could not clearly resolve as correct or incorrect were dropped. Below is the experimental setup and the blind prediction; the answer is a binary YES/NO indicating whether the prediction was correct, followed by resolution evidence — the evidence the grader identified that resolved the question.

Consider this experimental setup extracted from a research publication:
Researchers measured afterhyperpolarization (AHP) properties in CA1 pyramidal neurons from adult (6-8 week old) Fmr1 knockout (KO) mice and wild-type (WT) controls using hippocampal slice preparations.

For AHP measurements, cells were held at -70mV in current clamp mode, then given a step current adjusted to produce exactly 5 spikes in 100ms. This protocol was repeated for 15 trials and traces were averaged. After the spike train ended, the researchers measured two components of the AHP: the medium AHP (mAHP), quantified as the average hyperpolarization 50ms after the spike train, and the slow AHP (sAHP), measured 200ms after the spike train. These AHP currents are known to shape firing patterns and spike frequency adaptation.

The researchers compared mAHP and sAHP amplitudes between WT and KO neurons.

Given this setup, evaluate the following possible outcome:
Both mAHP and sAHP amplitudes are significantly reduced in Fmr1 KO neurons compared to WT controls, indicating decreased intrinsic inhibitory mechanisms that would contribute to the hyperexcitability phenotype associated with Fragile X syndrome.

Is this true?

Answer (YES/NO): NO